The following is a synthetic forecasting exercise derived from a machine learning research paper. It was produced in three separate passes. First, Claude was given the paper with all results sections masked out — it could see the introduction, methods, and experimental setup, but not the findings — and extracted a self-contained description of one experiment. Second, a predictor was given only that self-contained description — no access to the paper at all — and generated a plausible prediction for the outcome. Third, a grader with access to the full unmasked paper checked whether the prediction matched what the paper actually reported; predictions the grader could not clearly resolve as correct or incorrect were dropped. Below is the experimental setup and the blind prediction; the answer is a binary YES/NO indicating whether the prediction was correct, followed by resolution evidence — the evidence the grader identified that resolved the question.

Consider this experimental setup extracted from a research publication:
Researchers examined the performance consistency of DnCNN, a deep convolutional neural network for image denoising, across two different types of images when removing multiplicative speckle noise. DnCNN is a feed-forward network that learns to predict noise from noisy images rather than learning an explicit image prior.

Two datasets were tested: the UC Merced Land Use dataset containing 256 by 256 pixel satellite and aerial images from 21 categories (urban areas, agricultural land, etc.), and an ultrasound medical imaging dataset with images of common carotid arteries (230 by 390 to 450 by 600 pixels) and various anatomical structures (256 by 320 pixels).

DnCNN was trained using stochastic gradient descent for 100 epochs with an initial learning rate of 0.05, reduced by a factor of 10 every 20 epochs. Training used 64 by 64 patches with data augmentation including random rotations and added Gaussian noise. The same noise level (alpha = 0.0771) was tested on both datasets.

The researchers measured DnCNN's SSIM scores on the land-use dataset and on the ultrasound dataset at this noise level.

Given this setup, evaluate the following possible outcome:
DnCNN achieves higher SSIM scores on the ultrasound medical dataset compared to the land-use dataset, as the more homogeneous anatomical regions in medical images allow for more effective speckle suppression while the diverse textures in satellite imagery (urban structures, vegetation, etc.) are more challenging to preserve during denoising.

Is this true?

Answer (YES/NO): NO